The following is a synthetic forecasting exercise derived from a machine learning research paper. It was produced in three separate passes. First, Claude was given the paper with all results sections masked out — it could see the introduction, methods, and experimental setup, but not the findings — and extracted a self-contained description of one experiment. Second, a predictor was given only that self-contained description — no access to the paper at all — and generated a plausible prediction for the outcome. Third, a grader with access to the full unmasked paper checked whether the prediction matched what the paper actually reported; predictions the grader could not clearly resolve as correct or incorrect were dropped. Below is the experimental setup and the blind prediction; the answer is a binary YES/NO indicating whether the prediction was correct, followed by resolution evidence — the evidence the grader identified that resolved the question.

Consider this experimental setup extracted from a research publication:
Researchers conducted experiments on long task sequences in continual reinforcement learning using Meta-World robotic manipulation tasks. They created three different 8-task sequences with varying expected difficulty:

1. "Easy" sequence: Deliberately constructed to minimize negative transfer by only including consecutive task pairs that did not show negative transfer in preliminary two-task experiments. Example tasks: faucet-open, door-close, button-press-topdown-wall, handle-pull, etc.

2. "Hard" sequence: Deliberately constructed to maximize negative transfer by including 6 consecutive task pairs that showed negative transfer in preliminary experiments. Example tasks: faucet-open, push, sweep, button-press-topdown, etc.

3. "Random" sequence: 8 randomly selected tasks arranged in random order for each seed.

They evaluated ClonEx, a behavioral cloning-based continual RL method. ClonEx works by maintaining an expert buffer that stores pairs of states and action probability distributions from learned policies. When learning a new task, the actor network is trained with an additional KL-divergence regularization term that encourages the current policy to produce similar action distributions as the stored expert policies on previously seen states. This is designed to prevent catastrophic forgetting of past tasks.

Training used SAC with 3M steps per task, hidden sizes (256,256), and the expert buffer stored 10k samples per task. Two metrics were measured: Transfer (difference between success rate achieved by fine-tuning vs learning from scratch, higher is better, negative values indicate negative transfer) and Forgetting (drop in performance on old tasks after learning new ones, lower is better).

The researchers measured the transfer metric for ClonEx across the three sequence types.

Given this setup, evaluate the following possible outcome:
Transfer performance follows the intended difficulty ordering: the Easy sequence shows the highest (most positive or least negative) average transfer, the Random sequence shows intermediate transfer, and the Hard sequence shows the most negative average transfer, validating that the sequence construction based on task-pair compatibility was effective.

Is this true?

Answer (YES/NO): YES